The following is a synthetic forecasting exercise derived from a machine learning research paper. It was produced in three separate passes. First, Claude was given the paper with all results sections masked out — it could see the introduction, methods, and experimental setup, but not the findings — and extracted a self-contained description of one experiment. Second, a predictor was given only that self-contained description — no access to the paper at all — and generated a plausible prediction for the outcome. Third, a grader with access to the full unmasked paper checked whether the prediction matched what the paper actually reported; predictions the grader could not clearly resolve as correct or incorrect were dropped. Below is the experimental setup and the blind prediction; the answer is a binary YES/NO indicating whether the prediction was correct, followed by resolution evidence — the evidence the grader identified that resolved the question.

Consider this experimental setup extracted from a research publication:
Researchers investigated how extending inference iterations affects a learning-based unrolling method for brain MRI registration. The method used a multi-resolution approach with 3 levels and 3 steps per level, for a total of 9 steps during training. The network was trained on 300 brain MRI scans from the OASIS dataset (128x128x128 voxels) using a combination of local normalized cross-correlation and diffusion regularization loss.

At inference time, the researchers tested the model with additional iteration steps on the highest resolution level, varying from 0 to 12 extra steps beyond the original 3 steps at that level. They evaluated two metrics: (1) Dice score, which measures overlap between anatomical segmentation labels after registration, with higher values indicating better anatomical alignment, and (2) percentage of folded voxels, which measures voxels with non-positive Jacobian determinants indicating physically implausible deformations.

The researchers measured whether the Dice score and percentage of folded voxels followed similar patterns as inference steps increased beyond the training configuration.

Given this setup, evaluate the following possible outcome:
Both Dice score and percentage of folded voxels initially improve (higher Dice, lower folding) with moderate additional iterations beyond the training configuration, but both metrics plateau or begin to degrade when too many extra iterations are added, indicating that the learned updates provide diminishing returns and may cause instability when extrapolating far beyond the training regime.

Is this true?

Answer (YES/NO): NO